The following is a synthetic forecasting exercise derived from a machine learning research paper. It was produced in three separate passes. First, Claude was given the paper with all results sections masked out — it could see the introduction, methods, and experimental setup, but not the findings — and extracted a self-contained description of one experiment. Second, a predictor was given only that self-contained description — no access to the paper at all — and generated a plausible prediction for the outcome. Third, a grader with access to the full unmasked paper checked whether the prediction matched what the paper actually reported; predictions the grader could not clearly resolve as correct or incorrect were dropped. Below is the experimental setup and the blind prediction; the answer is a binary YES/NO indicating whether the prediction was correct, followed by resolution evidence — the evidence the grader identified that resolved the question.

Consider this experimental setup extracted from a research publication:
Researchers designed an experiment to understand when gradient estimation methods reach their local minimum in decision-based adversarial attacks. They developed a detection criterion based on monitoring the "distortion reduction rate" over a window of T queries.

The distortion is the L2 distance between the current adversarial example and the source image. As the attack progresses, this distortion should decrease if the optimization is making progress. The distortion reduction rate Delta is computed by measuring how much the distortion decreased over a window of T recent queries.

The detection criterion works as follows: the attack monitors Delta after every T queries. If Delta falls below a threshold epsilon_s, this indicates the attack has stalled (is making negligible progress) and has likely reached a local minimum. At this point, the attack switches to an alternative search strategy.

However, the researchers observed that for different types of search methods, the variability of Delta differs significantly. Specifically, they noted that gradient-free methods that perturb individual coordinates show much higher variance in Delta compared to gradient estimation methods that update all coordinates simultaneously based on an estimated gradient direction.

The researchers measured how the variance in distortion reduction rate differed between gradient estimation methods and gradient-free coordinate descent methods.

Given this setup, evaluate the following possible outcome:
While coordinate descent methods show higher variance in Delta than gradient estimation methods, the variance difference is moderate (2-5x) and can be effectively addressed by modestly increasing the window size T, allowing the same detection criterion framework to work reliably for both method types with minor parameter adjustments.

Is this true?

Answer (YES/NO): NO